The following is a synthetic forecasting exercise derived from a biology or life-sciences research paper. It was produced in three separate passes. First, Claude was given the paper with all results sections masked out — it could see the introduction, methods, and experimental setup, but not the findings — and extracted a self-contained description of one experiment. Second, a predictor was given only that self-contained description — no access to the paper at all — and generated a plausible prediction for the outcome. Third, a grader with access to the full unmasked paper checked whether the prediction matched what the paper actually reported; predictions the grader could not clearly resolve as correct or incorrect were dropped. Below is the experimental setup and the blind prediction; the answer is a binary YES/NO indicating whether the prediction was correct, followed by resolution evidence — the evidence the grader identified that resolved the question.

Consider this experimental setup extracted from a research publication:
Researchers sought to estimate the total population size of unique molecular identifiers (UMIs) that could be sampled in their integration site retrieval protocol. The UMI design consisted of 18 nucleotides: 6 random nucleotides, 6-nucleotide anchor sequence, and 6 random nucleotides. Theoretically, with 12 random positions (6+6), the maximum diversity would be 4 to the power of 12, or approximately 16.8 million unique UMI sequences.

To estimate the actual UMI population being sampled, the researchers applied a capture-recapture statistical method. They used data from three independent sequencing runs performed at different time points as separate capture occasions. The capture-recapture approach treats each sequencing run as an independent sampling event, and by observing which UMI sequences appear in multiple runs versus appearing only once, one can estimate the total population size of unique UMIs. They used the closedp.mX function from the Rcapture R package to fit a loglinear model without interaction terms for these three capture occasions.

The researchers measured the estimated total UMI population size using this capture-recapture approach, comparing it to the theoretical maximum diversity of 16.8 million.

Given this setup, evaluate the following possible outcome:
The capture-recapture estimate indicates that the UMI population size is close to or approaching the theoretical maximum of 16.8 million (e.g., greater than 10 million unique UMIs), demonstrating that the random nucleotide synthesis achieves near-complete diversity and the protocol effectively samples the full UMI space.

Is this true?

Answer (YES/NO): YES